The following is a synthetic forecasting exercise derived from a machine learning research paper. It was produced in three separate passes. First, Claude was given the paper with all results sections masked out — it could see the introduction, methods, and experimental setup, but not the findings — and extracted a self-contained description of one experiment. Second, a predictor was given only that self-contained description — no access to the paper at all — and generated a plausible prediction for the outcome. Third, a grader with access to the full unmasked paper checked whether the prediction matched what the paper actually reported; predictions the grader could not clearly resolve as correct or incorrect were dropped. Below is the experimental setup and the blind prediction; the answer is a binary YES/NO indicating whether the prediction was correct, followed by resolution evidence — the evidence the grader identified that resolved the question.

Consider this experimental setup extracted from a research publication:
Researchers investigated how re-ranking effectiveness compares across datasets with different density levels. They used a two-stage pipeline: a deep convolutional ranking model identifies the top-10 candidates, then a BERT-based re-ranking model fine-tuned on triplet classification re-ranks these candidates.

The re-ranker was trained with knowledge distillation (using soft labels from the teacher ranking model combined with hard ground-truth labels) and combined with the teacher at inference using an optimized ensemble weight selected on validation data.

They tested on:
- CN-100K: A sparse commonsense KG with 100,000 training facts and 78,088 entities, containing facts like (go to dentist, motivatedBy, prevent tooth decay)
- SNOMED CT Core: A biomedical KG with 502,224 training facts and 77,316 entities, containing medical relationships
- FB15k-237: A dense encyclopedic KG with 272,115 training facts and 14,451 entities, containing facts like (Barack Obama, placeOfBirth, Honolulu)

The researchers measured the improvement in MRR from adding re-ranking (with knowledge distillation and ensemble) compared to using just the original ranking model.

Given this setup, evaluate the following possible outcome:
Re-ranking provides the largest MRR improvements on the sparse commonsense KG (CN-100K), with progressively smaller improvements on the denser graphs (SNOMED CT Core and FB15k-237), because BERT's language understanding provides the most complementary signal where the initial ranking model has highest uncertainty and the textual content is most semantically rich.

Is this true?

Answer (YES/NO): NO